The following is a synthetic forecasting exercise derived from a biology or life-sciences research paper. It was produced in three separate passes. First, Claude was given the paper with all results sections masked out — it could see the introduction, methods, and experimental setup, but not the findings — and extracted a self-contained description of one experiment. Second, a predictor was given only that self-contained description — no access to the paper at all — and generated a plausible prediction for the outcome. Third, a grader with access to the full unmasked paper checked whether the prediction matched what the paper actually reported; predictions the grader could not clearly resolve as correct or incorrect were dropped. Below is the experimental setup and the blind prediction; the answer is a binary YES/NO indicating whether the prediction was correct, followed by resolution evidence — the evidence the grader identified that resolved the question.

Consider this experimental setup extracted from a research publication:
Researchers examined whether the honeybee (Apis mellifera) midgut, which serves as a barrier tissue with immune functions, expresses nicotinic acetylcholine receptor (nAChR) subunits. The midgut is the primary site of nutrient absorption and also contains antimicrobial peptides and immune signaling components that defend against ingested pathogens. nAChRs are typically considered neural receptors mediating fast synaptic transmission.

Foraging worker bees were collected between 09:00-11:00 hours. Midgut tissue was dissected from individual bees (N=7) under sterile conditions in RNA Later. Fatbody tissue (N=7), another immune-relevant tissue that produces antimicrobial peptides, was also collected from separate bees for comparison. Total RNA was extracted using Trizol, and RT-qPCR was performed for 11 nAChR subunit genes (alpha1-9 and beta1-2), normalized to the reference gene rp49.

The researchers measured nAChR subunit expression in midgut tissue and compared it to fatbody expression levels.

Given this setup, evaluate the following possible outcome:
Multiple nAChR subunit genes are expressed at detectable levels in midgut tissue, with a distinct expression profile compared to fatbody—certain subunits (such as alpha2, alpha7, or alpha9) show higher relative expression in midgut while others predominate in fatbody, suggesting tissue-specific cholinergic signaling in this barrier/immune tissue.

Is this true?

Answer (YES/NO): NO